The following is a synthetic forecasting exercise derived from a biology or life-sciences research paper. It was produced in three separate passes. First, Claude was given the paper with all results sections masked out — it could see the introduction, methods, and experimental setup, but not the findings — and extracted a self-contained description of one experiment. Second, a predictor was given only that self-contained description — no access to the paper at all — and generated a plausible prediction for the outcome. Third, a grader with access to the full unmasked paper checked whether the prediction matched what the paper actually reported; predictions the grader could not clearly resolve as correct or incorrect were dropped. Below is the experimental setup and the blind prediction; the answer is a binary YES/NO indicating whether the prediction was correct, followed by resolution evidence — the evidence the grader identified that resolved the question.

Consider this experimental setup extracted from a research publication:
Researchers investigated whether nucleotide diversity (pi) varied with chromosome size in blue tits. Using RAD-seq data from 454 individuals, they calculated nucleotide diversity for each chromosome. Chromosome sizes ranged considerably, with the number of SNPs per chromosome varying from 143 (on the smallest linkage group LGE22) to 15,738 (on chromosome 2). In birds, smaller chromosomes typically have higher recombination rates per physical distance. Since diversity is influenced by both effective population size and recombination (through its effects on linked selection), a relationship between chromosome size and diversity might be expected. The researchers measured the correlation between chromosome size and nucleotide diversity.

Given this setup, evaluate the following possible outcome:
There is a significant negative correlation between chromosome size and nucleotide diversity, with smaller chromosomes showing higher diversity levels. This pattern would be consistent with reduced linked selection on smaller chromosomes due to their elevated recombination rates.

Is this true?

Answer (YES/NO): NO